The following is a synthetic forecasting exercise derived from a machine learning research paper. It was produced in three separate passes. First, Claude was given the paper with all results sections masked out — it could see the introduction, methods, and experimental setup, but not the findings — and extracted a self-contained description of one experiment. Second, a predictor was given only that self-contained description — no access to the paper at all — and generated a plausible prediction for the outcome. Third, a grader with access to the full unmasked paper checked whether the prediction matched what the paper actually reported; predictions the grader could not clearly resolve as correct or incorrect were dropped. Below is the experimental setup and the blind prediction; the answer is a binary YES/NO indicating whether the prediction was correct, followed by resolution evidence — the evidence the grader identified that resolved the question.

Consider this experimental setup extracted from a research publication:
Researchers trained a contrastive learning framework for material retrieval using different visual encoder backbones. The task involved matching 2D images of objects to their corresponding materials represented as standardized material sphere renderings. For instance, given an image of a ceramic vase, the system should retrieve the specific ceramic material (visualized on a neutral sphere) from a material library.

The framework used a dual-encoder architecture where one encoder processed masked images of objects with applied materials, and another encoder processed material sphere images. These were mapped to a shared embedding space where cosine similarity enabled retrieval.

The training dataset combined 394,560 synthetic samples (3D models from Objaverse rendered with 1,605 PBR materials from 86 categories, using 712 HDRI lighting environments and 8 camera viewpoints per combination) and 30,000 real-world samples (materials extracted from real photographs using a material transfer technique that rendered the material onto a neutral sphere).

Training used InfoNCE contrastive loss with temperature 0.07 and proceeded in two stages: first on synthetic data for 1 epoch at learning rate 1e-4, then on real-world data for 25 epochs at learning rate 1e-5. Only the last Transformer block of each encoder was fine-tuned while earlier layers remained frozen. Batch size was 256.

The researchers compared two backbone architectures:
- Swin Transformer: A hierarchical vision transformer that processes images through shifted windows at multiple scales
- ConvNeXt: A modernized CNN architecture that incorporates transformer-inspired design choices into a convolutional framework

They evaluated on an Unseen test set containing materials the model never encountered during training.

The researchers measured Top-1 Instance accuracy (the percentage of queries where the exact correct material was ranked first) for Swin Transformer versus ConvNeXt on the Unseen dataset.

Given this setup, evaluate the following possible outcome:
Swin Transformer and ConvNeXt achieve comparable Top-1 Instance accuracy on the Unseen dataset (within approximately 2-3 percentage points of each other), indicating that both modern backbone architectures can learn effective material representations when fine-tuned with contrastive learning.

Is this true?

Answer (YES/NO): NO